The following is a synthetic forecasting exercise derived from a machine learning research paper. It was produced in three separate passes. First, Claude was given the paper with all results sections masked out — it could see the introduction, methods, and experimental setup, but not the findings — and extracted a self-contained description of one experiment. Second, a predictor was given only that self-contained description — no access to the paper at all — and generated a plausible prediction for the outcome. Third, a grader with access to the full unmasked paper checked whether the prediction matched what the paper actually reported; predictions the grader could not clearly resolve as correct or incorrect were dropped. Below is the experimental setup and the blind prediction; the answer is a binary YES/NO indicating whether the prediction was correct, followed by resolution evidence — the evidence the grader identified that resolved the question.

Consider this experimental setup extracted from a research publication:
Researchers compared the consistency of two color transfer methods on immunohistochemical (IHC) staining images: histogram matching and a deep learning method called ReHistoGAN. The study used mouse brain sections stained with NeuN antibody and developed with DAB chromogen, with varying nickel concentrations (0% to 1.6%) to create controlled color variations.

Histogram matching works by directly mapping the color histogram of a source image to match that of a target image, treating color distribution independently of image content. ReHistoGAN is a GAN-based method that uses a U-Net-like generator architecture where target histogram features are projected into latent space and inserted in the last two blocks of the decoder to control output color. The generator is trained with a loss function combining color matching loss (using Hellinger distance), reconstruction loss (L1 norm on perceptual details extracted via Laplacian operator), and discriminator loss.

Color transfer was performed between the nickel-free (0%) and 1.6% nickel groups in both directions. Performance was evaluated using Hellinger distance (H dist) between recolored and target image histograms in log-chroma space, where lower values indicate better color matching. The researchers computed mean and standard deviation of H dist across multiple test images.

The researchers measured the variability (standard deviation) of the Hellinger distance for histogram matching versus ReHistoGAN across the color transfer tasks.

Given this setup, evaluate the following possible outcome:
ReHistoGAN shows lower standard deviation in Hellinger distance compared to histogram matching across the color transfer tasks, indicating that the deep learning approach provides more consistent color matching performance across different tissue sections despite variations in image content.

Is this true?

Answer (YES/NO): YES